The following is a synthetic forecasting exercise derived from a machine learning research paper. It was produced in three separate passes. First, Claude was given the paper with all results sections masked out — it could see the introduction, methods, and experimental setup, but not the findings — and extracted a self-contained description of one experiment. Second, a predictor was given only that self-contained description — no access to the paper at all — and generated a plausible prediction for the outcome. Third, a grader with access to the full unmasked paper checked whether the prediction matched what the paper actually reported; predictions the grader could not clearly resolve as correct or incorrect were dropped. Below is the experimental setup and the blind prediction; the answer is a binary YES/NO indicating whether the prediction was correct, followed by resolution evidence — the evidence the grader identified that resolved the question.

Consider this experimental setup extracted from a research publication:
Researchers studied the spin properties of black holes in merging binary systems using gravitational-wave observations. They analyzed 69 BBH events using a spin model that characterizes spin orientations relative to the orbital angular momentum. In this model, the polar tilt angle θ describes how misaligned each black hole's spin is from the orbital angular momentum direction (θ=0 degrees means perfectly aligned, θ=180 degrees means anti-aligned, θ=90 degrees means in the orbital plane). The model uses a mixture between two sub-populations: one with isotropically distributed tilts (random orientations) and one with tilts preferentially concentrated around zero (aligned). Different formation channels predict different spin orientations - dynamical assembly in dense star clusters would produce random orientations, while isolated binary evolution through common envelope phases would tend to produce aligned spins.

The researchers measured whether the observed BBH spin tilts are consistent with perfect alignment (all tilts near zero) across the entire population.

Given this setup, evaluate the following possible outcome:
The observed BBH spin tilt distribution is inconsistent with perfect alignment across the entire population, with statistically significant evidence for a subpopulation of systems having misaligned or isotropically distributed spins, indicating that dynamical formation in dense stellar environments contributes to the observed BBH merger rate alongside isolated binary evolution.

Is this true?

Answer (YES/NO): YES